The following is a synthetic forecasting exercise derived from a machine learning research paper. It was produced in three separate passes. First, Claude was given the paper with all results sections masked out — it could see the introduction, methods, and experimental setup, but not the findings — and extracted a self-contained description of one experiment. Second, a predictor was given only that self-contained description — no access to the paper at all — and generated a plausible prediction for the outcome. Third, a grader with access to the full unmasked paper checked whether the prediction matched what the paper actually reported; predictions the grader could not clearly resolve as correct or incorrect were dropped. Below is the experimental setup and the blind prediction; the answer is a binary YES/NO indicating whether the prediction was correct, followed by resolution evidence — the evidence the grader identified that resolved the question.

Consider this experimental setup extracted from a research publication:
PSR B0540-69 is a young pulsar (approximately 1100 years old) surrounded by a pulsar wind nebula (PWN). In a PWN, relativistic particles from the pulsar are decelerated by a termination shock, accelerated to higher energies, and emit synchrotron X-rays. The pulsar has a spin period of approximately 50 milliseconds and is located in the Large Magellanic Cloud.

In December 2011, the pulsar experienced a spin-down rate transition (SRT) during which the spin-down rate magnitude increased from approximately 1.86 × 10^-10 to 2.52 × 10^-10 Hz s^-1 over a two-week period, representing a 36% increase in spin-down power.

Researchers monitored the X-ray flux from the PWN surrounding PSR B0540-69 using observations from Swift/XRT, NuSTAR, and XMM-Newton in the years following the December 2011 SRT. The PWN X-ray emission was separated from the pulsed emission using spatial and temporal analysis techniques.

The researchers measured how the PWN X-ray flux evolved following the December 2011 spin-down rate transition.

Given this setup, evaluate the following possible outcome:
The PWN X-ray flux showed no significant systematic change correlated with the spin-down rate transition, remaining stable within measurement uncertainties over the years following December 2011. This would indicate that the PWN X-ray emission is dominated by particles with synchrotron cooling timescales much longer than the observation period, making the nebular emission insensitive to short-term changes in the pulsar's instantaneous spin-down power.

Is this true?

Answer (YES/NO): NO